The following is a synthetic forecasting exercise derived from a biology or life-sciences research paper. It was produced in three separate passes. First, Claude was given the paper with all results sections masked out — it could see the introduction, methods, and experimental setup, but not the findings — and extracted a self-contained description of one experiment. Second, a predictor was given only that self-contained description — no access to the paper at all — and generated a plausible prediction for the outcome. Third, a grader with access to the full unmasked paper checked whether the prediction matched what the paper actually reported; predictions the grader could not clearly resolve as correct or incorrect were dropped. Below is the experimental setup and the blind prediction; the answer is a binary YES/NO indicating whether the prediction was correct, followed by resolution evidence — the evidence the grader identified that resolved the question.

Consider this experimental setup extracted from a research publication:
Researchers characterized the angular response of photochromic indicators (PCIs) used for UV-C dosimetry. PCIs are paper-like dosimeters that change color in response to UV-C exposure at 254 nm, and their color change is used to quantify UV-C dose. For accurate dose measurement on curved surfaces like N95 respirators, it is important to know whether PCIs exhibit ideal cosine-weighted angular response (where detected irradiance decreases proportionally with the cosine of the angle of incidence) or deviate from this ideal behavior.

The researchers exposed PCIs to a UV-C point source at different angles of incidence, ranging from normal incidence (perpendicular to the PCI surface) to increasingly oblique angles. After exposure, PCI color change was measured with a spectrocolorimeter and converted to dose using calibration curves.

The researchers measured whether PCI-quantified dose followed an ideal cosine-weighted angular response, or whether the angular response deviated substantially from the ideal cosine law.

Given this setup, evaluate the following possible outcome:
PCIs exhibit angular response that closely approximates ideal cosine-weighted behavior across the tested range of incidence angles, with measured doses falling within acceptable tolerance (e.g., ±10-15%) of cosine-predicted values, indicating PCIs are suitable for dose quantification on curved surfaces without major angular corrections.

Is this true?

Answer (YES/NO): YES